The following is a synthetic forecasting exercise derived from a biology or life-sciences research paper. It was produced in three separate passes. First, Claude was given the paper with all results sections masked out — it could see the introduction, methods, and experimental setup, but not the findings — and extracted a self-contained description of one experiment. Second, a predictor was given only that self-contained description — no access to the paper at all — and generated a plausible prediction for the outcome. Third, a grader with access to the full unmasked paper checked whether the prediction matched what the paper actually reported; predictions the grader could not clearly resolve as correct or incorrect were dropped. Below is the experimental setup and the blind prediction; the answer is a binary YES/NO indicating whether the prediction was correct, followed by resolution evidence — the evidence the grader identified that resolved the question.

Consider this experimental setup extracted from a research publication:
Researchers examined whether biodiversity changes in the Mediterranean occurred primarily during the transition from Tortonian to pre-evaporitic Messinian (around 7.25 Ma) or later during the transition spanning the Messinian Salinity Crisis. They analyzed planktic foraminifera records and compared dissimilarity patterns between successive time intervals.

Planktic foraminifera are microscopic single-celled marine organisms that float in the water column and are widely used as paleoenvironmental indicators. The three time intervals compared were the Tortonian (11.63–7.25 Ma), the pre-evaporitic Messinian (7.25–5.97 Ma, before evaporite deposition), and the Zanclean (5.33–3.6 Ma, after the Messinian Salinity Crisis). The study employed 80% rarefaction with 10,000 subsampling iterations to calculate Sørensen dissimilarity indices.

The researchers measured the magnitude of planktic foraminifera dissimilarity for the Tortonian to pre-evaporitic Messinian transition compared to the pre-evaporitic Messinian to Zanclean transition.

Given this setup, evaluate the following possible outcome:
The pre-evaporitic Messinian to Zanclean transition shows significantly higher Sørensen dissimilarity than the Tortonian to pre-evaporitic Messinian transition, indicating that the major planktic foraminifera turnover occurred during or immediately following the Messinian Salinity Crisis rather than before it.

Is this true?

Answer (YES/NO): YES